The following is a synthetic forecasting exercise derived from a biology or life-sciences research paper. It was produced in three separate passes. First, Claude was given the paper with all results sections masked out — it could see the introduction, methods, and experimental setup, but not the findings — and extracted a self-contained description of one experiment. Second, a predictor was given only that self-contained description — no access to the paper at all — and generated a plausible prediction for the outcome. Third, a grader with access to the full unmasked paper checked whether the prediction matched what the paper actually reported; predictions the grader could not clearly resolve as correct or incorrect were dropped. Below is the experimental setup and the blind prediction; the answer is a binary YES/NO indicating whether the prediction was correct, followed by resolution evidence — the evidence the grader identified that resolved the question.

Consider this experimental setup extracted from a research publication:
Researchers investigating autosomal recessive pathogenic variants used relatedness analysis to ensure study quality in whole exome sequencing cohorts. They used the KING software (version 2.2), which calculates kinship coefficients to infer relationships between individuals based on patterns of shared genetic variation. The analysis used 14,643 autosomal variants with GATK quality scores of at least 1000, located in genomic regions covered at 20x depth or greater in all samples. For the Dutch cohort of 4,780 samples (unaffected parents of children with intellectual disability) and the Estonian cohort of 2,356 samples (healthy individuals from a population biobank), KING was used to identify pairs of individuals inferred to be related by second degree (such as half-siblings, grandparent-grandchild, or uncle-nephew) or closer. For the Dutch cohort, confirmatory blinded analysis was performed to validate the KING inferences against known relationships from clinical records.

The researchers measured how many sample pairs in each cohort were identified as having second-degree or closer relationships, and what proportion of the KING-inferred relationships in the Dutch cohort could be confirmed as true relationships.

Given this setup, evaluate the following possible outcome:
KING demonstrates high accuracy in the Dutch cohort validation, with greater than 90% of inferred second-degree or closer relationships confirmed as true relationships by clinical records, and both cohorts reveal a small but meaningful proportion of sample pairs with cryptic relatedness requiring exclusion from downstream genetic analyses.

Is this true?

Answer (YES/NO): NO